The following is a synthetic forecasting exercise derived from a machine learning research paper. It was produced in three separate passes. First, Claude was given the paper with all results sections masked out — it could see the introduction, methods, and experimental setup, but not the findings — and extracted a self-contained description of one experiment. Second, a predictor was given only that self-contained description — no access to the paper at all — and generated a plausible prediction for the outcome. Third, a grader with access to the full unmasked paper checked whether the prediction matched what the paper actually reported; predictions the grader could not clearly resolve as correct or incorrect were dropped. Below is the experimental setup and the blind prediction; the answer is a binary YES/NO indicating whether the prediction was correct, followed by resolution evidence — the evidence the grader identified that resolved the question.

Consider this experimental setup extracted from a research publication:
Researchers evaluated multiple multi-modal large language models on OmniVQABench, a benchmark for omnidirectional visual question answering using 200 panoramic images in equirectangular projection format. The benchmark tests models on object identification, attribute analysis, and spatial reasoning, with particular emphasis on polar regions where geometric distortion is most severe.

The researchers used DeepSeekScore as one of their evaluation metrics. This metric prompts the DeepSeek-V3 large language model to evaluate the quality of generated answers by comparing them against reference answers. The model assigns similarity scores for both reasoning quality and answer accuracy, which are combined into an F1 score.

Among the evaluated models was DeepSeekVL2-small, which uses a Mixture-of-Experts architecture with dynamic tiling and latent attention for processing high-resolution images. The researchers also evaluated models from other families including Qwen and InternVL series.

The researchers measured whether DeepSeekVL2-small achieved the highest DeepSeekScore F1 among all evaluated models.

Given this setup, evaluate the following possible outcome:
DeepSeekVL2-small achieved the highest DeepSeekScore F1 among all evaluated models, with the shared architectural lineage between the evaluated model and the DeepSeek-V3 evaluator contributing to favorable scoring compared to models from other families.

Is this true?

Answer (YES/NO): NO